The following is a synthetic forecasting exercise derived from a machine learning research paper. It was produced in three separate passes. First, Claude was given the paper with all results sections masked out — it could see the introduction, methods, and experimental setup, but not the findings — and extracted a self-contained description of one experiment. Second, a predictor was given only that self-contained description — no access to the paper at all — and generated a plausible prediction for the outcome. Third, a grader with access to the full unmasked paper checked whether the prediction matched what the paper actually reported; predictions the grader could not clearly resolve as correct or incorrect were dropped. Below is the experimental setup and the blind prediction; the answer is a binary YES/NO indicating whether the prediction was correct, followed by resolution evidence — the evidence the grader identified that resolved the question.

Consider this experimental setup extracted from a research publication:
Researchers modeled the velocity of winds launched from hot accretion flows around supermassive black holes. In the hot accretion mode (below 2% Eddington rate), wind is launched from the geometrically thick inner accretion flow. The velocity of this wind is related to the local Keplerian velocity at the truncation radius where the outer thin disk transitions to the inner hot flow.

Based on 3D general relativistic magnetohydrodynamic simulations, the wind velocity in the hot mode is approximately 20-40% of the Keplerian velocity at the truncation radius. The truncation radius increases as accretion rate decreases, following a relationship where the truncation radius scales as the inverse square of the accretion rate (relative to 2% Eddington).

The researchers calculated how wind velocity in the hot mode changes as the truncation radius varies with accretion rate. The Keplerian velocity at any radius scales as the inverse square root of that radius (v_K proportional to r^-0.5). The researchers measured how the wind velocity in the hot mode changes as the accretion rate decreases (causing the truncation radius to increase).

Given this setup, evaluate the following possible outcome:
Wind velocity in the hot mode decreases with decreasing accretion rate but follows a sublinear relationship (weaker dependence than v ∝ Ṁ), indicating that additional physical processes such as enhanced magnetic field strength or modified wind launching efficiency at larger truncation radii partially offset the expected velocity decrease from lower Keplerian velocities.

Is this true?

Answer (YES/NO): NO